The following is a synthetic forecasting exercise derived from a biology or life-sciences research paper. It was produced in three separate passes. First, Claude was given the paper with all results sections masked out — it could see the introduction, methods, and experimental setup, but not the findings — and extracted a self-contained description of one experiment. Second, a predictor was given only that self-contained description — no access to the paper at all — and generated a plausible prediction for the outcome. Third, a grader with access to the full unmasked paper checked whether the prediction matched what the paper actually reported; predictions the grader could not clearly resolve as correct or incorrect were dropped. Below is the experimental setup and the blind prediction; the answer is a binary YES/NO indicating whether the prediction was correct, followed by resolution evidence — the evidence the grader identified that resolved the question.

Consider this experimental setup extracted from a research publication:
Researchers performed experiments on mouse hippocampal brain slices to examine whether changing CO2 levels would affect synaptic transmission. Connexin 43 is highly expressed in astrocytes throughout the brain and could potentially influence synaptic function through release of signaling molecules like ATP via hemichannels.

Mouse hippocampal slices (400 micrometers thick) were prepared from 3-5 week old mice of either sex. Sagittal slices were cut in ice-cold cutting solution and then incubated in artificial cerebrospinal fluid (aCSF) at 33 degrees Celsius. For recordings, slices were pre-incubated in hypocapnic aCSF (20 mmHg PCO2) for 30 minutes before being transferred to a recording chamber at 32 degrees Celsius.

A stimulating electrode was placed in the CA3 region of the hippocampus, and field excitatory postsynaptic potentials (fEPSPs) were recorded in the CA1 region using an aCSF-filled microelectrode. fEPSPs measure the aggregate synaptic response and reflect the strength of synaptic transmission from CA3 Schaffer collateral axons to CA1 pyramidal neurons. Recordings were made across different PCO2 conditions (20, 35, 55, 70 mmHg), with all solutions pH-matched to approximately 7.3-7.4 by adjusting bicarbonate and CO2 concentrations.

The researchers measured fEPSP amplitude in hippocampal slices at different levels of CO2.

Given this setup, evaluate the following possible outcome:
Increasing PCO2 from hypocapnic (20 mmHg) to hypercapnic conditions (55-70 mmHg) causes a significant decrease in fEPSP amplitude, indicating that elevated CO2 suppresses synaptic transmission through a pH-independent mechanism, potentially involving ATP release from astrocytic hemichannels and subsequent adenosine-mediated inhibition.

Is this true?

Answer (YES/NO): NO